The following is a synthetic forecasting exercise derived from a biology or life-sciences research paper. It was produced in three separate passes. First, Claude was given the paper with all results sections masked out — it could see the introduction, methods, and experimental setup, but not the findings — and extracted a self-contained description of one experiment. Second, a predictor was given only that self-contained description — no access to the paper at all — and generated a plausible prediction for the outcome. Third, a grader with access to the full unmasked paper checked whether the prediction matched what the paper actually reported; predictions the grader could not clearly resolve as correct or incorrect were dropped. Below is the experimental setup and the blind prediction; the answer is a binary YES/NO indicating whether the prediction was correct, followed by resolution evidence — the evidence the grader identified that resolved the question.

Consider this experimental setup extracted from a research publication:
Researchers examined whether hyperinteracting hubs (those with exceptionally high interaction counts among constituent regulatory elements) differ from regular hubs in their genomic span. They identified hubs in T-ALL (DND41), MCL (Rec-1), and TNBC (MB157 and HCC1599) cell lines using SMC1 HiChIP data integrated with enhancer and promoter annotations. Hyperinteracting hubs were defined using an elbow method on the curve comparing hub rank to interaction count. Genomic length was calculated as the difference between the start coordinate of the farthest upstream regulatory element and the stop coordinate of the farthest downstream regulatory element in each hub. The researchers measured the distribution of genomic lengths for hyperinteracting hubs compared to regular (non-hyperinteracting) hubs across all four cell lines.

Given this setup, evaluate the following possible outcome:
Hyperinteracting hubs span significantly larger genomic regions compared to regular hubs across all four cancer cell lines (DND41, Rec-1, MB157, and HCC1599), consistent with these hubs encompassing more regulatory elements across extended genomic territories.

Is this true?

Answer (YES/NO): YES